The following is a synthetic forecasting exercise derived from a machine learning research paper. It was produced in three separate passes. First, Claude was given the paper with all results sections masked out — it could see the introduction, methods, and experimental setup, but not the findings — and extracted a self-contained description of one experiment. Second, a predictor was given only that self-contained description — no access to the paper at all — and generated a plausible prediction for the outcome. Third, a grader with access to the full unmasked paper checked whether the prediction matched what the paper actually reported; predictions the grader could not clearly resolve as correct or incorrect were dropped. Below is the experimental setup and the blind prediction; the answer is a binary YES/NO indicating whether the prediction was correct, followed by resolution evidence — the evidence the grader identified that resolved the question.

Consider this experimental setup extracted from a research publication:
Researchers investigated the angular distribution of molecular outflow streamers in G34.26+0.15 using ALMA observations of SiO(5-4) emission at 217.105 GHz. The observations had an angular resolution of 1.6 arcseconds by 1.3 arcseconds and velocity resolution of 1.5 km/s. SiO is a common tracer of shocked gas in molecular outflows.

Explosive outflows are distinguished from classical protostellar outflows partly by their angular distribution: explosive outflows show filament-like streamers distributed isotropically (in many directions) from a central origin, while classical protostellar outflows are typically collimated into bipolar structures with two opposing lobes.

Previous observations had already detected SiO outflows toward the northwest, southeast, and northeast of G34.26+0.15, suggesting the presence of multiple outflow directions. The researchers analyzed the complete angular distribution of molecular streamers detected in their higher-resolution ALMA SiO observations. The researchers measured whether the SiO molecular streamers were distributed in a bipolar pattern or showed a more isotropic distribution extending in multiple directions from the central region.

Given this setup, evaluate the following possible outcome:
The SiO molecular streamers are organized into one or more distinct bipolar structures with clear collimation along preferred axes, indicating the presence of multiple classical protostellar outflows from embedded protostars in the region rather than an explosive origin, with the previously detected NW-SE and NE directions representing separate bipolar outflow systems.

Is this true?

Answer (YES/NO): NO